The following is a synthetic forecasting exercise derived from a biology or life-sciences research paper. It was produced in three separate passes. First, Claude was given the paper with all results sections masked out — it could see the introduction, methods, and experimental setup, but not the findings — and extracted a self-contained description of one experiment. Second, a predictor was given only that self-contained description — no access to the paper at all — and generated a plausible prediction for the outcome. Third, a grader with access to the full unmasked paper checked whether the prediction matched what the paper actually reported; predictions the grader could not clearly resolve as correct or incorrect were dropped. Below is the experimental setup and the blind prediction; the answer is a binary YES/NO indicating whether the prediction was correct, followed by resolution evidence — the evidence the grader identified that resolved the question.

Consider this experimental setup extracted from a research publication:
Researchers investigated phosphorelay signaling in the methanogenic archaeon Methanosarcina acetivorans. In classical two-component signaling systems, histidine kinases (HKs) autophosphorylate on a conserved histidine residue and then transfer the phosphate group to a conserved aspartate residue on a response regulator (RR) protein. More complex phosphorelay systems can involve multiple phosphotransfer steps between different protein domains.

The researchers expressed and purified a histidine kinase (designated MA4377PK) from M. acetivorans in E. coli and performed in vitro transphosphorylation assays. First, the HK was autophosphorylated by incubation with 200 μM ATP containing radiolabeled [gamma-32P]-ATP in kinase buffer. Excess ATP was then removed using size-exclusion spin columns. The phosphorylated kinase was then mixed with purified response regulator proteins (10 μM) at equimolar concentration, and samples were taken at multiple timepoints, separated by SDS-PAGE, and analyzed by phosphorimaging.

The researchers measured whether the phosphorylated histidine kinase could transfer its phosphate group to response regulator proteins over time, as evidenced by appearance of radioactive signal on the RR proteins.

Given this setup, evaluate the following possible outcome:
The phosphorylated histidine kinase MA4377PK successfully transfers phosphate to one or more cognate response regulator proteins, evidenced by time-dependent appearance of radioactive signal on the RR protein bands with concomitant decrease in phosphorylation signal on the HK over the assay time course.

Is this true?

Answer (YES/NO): YES